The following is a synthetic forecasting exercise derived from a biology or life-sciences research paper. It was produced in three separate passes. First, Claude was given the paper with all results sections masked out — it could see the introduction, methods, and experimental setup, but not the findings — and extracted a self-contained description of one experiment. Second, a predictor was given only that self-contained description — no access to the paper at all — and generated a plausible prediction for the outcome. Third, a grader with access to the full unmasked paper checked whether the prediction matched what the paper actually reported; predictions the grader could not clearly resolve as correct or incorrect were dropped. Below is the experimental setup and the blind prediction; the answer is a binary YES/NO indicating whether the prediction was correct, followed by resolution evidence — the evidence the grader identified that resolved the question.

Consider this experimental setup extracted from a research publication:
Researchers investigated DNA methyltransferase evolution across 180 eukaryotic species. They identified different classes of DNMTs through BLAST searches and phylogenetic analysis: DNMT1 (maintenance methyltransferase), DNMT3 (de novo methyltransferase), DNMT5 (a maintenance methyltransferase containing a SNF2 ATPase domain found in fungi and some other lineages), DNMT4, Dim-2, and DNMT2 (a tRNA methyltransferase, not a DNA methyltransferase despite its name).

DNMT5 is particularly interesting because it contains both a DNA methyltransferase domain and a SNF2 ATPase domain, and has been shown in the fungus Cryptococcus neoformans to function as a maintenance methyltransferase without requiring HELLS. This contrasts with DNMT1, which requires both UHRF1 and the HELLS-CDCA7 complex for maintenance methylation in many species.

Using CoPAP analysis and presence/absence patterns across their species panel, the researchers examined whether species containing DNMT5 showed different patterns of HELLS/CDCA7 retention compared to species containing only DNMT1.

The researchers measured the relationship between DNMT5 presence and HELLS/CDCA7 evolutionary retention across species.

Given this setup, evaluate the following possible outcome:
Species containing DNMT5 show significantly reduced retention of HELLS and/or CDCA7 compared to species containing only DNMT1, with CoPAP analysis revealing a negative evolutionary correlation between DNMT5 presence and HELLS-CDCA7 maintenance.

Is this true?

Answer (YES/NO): NO